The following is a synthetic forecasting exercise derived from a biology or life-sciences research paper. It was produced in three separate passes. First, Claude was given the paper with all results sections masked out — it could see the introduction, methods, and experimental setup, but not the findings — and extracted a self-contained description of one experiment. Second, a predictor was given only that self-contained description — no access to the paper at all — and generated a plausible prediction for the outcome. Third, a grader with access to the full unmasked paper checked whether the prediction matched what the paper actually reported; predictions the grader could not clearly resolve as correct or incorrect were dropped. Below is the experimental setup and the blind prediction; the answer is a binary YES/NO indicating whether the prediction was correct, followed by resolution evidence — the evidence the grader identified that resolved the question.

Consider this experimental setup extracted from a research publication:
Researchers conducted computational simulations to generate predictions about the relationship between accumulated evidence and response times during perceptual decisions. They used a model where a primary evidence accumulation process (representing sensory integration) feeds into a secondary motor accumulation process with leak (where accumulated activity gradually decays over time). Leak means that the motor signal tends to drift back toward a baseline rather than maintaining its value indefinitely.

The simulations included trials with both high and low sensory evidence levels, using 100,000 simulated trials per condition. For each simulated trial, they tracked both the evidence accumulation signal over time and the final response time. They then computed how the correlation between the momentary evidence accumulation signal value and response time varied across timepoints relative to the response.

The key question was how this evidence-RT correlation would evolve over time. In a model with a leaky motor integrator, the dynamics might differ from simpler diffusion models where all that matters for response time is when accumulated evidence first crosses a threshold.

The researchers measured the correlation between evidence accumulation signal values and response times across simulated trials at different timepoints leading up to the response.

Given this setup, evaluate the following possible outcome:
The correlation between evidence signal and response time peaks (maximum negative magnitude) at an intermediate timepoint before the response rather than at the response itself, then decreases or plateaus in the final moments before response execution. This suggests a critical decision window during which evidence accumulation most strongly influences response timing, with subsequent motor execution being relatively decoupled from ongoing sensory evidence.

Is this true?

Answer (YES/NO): NO